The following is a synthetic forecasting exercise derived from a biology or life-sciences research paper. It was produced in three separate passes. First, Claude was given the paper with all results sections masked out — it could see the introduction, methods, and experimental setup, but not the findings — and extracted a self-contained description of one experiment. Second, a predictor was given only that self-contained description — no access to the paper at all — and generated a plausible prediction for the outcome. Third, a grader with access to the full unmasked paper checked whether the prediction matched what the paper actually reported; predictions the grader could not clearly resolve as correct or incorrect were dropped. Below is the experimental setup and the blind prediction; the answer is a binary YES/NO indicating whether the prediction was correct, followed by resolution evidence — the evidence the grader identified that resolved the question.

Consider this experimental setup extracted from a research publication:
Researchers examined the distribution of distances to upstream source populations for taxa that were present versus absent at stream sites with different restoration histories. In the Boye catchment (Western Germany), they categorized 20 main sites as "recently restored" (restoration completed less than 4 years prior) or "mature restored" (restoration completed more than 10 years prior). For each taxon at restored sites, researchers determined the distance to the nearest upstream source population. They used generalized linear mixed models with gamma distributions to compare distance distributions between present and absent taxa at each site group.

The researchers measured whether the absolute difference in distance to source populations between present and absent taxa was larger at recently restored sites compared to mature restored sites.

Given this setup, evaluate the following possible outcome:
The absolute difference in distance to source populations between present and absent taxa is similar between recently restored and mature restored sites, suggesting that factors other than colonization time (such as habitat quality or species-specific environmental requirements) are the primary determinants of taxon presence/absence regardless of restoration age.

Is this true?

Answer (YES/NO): NO